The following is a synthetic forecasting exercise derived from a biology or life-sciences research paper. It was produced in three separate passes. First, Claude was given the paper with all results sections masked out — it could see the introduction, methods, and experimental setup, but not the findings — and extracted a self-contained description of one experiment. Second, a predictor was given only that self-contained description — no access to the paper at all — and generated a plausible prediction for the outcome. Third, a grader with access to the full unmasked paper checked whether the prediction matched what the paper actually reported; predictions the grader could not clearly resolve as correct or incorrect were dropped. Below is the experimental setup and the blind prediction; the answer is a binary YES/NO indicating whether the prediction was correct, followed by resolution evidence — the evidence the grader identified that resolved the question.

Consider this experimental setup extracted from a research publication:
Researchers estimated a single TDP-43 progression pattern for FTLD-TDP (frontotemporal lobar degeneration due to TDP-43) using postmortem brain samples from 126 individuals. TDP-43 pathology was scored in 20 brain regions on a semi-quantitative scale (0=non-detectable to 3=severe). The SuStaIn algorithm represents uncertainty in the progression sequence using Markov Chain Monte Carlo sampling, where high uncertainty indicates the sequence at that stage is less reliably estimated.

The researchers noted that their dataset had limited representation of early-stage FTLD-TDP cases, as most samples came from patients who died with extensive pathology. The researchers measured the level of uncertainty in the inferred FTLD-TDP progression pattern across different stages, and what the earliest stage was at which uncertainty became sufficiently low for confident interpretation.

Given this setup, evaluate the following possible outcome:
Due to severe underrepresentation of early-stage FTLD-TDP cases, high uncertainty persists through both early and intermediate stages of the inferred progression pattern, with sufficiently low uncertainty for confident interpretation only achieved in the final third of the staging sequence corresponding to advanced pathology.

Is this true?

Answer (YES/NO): NO